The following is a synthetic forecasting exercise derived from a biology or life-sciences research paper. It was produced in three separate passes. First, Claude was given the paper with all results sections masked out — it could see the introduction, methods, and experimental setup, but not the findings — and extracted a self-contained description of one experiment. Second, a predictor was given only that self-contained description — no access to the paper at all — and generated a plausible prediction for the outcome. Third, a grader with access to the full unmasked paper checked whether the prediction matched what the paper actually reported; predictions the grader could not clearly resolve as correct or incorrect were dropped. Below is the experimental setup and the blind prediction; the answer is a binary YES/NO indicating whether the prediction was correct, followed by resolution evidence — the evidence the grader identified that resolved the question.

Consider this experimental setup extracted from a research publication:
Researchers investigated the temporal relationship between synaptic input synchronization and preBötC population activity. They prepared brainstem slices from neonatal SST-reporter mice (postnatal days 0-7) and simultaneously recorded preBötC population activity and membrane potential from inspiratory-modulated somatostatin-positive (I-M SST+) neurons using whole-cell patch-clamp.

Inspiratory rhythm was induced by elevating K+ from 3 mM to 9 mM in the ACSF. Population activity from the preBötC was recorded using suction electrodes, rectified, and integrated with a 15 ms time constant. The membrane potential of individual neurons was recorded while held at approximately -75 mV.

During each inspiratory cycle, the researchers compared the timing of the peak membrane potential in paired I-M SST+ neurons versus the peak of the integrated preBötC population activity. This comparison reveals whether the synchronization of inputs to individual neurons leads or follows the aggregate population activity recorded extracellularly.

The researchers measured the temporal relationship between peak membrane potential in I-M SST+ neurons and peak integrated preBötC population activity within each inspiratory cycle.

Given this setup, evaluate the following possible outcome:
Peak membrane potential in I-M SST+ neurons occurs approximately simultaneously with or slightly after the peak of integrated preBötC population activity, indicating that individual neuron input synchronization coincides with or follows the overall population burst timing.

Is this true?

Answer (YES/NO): NO